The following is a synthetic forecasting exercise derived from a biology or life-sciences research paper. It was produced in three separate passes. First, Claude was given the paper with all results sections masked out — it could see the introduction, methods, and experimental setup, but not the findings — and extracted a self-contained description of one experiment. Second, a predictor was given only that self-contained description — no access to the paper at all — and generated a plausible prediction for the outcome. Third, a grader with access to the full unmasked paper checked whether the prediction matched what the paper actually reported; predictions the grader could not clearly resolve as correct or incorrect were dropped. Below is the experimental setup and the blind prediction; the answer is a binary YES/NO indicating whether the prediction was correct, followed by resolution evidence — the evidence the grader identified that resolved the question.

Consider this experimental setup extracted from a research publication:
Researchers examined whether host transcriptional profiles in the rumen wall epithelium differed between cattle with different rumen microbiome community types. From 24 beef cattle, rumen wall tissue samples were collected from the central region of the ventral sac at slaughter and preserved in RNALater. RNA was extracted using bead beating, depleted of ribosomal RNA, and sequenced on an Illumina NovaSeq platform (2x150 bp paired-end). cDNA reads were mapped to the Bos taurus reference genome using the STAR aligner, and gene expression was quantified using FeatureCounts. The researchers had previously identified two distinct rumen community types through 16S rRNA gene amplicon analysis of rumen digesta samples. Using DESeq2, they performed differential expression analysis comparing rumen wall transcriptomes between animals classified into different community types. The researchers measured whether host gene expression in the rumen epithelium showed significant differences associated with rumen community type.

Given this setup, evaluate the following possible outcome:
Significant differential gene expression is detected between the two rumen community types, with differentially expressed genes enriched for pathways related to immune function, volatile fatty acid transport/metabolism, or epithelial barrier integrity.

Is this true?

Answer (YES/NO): NO